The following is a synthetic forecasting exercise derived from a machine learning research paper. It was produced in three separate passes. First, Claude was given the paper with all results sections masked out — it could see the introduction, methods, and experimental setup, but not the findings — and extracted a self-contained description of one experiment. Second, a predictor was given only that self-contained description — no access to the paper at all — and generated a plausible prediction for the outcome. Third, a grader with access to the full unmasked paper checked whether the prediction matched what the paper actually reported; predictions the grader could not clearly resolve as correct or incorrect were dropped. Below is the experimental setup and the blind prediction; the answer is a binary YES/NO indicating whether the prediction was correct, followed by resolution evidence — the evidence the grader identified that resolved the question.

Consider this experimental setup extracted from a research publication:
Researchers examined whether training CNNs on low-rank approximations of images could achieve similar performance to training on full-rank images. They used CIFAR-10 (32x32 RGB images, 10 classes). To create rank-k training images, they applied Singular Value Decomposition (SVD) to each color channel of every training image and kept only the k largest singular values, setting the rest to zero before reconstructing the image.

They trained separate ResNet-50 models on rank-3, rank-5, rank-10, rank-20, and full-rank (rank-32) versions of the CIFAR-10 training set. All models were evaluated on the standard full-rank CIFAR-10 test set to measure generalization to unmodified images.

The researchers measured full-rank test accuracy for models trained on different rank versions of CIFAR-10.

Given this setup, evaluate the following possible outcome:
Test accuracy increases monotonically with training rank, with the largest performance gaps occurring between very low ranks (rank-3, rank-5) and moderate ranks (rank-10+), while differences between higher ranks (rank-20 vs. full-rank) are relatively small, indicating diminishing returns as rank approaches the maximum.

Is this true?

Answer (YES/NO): NO